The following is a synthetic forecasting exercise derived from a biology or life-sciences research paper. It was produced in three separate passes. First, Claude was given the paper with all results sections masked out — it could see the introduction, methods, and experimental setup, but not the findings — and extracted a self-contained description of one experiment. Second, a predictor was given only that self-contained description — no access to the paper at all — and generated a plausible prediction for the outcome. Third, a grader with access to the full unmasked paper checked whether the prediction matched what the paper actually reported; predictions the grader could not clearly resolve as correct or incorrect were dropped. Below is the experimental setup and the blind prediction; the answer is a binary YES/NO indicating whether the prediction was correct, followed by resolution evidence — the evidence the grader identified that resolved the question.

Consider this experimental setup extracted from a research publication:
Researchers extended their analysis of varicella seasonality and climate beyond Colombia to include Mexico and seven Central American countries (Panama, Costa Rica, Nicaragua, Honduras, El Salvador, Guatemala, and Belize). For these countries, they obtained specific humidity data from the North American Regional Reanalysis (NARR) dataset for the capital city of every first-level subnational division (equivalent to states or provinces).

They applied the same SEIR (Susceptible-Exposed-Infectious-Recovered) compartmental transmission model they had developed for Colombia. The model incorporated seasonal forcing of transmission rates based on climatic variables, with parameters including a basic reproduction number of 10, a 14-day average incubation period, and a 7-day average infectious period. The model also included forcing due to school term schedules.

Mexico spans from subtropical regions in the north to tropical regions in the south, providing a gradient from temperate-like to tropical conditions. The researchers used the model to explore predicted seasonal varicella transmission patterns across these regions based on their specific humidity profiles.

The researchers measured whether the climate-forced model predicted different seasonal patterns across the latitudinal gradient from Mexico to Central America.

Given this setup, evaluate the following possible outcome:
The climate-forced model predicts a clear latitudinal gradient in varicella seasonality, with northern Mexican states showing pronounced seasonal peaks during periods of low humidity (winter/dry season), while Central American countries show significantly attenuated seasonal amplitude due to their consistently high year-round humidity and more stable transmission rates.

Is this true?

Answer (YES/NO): NO